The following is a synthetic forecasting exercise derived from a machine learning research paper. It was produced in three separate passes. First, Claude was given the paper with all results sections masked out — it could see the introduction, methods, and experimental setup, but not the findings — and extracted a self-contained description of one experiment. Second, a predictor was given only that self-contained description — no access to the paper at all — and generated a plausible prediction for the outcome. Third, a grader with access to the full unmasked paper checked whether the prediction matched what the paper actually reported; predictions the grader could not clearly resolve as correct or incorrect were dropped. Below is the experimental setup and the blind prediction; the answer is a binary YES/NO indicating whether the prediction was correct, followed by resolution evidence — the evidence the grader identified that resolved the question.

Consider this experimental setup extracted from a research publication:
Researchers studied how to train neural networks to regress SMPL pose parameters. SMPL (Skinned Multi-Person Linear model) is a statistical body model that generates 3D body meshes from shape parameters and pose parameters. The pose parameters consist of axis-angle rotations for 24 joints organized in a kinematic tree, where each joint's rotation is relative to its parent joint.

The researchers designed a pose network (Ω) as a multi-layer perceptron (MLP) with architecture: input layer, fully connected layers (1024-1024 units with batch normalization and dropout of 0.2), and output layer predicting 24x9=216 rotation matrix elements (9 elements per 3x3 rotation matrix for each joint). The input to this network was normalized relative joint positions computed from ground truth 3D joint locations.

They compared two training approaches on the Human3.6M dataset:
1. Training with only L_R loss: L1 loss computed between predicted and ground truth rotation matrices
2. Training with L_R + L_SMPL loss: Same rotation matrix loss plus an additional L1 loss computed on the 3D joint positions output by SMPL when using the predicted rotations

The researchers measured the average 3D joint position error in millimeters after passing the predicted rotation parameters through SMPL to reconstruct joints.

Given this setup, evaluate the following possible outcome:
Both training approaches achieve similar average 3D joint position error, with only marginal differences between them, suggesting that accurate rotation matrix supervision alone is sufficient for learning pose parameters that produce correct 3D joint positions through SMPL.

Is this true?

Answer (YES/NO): NO